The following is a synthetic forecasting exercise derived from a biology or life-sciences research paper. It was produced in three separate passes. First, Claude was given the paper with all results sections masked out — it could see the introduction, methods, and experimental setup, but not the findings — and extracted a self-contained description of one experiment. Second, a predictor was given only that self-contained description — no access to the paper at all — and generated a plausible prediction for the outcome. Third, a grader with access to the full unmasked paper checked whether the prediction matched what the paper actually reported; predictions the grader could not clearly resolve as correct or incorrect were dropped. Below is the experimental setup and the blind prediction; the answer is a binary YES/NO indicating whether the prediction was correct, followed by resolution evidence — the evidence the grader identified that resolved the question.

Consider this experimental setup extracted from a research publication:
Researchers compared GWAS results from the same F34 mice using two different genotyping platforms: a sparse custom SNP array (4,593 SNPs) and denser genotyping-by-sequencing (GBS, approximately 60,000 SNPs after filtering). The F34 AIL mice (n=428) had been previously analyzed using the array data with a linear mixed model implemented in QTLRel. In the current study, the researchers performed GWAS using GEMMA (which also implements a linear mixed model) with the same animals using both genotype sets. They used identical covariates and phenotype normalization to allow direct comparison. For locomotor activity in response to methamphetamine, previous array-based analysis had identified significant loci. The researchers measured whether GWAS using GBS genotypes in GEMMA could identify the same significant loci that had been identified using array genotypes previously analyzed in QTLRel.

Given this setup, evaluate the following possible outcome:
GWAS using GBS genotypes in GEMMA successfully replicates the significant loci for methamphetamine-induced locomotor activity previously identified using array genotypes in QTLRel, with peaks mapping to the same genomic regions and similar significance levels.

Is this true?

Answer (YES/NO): NO